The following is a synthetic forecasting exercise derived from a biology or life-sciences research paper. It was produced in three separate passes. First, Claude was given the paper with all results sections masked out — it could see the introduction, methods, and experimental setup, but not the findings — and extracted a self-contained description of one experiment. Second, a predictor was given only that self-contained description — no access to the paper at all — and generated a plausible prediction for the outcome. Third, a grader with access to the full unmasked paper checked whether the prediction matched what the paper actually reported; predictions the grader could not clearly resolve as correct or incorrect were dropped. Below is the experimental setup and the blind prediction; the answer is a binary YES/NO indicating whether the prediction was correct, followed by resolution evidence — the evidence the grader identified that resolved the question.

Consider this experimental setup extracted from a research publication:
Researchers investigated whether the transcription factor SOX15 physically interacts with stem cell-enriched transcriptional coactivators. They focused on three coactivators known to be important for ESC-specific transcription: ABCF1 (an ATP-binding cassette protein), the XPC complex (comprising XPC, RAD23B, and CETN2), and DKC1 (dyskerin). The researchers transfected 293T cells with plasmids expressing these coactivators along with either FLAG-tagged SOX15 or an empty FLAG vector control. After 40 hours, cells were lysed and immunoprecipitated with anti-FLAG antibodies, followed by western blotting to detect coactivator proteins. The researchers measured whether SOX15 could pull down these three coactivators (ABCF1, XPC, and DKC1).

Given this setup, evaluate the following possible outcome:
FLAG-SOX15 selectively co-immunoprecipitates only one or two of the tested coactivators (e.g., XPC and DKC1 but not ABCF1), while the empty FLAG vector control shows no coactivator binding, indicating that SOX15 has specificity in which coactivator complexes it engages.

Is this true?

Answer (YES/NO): NO